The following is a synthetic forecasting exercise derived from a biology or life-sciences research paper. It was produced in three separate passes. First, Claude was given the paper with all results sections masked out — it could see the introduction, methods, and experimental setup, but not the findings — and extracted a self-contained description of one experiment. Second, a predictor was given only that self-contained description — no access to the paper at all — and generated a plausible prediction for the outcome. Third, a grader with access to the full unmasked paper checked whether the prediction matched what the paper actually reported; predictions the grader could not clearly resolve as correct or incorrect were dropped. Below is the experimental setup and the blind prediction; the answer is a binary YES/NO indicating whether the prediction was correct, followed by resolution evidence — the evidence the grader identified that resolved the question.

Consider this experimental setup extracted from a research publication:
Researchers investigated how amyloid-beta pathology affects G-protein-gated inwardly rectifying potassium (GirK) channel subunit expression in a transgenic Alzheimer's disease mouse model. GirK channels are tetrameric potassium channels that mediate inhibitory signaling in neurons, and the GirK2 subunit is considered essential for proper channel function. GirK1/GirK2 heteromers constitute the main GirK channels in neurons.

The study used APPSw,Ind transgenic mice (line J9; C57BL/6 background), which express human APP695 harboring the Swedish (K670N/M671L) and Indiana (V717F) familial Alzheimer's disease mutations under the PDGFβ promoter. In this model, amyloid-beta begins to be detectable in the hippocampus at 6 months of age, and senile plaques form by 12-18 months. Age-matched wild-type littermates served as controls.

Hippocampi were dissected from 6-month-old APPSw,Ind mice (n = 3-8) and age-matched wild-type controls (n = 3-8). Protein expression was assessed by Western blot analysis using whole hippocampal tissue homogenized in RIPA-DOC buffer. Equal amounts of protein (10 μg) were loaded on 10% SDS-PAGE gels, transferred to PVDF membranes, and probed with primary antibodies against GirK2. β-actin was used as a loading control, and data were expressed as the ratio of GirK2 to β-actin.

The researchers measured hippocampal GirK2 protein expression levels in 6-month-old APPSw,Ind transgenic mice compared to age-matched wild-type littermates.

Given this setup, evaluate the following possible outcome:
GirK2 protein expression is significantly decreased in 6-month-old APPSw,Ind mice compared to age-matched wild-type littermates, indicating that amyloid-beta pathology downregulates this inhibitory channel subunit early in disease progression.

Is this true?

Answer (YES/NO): YES